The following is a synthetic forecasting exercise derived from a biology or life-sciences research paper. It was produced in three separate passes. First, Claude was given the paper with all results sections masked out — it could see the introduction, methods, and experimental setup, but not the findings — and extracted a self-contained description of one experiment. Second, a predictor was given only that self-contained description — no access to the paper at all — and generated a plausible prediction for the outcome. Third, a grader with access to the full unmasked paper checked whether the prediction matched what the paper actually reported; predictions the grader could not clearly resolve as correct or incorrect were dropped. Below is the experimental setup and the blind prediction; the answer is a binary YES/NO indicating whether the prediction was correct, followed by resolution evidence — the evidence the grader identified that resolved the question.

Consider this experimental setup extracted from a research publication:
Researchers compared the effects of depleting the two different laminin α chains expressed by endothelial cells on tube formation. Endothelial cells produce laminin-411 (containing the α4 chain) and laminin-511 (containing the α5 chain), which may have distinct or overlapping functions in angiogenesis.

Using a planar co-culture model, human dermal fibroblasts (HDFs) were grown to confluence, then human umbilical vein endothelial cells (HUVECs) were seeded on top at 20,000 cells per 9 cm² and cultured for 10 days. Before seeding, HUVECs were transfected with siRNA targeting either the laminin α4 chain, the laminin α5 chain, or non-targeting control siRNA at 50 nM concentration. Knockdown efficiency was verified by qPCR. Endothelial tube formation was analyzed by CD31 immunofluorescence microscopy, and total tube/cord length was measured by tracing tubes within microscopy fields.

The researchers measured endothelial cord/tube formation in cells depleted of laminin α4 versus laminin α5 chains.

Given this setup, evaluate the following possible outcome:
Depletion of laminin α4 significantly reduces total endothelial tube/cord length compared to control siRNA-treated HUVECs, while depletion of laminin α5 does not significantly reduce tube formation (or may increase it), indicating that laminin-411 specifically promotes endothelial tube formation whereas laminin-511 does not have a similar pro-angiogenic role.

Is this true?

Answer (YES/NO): NO